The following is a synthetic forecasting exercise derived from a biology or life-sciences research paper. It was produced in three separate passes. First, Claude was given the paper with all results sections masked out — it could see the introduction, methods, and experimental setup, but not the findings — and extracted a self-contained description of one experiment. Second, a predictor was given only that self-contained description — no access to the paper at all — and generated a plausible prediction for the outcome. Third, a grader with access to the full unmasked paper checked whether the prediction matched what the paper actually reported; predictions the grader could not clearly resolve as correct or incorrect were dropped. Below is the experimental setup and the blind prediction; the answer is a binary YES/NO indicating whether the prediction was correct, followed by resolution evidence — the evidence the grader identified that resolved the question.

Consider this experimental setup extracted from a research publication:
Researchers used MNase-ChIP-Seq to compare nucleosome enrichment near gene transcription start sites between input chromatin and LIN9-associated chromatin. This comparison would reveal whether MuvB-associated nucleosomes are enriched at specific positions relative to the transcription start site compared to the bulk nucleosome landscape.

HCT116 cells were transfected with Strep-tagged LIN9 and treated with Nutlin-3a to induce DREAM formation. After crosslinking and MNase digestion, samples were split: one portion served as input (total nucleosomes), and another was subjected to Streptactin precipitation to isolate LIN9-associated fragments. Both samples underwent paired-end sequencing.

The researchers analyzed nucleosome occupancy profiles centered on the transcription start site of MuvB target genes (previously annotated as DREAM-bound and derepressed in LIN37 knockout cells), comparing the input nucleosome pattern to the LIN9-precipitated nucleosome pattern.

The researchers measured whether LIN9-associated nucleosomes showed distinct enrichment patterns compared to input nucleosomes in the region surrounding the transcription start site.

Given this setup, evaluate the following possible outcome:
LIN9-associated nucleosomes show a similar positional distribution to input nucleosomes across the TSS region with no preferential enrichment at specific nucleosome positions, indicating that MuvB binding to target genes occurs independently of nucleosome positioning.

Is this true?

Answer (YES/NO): NO